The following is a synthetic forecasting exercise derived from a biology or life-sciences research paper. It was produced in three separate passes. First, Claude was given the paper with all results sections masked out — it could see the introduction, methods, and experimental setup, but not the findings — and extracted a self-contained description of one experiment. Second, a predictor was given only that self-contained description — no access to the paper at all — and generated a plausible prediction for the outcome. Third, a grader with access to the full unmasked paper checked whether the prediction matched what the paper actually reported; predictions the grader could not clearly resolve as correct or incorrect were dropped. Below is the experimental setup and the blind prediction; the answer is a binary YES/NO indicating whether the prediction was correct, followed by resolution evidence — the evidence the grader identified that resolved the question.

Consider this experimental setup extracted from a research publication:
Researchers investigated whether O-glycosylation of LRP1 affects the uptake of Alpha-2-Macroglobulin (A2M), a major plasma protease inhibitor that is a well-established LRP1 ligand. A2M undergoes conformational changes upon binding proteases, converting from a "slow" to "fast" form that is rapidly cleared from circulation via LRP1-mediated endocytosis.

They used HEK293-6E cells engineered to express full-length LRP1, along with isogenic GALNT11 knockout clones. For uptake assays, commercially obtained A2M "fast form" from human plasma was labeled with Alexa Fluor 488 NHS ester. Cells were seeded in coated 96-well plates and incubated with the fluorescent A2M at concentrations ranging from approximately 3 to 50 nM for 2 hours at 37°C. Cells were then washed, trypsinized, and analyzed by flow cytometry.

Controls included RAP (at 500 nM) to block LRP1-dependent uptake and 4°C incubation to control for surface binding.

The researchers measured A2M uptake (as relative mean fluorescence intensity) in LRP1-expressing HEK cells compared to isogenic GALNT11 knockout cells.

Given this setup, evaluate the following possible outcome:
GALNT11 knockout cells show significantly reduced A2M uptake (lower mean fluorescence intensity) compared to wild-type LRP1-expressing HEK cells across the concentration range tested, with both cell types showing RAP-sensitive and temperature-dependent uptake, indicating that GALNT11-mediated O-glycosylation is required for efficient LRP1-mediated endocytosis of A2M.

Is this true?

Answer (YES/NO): NO